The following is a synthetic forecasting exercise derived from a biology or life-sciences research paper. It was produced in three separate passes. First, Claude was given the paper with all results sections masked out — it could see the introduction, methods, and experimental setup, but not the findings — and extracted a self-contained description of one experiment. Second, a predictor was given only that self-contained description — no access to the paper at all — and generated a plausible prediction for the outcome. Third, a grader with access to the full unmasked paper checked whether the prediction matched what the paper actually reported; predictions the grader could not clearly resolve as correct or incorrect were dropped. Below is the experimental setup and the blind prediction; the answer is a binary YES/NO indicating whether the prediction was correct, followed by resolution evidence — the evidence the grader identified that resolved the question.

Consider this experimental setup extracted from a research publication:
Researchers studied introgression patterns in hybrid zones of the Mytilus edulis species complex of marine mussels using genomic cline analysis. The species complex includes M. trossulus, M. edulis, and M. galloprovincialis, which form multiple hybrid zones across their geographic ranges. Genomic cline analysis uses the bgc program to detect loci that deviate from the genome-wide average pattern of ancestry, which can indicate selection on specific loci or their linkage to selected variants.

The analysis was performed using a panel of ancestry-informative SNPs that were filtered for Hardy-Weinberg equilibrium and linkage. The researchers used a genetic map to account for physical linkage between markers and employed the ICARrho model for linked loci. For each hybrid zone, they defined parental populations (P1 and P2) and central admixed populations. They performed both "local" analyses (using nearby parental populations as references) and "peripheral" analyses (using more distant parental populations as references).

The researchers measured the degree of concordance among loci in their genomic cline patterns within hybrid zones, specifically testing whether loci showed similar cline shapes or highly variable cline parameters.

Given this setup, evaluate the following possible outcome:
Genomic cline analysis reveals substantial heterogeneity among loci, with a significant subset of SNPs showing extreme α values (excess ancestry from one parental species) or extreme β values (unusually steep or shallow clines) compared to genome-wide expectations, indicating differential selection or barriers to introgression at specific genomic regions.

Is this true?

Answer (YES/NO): NO